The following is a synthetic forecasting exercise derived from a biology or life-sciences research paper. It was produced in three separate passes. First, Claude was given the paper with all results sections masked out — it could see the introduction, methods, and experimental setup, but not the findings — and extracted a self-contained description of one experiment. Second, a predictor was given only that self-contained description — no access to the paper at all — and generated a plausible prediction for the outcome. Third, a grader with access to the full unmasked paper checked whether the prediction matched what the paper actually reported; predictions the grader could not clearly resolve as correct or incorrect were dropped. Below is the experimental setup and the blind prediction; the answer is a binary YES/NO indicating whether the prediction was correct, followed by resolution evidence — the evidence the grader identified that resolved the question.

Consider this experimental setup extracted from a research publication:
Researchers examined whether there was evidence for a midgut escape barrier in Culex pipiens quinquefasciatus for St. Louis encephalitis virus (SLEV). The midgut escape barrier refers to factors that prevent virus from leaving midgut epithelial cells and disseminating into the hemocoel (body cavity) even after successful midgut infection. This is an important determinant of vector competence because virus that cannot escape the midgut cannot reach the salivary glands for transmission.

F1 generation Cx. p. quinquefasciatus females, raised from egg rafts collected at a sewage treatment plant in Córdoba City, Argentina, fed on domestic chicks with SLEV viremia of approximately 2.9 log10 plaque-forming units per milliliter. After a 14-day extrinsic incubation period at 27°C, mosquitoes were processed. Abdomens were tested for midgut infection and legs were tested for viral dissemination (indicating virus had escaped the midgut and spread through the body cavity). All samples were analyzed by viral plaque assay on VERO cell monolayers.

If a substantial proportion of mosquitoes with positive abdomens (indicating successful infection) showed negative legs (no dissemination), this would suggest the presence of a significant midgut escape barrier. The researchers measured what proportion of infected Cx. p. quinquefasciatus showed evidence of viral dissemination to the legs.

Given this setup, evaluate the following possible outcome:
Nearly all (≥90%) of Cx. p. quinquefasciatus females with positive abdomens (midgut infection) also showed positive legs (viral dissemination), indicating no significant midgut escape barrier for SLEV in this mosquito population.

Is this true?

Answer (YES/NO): NO